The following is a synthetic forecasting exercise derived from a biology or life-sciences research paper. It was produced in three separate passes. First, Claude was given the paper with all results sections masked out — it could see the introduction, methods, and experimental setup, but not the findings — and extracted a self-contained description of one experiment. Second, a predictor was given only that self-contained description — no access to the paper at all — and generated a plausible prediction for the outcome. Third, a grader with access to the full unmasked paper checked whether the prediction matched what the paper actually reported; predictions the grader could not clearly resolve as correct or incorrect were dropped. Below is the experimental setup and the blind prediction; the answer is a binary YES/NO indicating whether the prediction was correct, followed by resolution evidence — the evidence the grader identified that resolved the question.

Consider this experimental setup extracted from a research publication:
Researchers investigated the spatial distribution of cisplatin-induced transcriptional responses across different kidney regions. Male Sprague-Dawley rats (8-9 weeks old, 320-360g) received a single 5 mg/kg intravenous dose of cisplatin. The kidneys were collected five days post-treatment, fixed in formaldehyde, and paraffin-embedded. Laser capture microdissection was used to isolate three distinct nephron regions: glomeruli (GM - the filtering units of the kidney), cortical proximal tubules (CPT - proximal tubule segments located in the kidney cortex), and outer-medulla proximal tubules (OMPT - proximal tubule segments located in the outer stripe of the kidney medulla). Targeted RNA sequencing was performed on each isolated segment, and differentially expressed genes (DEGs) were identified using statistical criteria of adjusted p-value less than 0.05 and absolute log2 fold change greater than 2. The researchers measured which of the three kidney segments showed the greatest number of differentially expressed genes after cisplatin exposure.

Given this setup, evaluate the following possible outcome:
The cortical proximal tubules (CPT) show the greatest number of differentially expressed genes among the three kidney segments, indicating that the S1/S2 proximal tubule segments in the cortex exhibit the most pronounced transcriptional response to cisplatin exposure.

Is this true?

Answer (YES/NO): NO